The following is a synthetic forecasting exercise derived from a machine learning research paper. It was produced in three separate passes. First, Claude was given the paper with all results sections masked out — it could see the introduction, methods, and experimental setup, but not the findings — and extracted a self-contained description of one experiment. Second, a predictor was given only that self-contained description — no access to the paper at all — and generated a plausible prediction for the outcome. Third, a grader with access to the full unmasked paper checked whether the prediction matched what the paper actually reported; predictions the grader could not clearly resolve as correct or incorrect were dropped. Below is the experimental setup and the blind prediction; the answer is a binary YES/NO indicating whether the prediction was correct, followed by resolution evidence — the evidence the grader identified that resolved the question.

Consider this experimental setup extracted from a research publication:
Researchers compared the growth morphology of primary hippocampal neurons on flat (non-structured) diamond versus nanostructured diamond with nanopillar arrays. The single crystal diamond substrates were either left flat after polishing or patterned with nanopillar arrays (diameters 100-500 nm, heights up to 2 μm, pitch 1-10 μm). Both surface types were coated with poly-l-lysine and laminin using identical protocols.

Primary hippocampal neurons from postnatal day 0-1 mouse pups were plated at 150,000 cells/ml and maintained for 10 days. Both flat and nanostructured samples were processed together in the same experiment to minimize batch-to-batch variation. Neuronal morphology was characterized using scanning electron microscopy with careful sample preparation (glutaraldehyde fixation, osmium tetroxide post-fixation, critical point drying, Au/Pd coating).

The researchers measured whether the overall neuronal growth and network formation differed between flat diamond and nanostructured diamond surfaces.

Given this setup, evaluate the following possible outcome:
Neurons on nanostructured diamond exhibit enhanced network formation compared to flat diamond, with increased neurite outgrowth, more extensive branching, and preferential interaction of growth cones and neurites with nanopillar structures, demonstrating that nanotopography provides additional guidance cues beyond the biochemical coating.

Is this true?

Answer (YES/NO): NO